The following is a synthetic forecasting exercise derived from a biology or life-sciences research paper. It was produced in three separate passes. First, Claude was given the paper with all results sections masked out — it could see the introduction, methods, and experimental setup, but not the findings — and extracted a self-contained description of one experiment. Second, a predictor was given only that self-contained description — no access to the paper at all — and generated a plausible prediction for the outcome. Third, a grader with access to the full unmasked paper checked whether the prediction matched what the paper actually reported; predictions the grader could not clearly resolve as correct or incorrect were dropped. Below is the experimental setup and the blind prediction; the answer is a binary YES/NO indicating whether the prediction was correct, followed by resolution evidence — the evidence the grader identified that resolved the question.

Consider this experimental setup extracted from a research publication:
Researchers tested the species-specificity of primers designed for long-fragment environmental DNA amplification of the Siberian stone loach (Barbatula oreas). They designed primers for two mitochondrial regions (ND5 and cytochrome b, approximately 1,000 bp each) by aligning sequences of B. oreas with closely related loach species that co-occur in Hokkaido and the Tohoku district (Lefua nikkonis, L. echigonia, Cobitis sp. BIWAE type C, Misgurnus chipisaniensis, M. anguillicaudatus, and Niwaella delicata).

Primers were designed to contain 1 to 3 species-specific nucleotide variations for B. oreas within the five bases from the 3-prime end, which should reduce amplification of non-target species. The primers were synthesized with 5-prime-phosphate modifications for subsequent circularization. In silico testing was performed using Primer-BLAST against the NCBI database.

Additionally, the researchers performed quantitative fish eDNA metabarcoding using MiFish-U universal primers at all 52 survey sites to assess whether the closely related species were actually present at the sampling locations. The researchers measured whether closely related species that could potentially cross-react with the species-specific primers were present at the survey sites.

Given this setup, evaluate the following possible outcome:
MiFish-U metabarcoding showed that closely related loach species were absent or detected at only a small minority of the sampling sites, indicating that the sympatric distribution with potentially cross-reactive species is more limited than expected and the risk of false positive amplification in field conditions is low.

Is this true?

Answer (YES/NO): YES